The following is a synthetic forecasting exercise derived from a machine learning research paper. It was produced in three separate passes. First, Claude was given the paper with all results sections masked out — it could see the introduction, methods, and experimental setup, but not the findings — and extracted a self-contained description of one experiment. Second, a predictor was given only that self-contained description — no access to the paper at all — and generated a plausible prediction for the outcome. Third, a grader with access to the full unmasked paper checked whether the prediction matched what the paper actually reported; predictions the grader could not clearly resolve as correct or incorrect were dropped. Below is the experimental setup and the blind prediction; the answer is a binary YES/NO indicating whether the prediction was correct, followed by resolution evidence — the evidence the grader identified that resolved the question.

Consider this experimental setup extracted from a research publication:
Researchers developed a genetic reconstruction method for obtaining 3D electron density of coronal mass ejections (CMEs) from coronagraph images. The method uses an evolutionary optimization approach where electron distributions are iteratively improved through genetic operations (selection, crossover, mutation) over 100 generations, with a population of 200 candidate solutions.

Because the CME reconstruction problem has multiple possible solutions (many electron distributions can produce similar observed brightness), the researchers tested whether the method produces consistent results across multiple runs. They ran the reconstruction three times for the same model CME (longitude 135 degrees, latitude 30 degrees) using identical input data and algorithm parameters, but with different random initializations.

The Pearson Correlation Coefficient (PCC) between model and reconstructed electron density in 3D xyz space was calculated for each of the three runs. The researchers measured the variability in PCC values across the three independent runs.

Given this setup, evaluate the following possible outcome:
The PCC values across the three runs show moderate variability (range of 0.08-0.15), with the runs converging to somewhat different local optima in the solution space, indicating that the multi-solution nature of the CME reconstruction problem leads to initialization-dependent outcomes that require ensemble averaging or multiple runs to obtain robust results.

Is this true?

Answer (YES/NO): NO